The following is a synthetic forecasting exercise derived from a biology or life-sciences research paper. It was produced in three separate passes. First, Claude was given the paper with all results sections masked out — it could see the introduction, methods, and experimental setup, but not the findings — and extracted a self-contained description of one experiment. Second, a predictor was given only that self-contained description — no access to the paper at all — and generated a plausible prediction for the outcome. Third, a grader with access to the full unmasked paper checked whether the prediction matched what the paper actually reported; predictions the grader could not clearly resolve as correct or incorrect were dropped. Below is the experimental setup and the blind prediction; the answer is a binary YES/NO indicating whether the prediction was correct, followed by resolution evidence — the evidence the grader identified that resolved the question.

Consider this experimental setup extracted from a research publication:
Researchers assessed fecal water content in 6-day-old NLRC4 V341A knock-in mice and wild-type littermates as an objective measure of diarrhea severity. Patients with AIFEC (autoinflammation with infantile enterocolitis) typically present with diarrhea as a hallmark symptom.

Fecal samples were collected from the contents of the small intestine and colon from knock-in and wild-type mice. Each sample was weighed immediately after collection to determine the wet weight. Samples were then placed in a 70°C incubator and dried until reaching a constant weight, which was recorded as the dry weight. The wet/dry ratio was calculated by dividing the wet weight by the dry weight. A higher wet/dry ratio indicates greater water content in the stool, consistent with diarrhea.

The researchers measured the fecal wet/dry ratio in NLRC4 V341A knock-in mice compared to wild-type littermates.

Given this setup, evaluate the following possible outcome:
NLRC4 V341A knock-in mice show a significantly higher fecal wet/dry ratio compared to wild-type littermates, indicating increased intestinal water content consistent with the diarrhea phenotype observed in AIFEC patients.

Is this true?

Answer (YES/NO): YES